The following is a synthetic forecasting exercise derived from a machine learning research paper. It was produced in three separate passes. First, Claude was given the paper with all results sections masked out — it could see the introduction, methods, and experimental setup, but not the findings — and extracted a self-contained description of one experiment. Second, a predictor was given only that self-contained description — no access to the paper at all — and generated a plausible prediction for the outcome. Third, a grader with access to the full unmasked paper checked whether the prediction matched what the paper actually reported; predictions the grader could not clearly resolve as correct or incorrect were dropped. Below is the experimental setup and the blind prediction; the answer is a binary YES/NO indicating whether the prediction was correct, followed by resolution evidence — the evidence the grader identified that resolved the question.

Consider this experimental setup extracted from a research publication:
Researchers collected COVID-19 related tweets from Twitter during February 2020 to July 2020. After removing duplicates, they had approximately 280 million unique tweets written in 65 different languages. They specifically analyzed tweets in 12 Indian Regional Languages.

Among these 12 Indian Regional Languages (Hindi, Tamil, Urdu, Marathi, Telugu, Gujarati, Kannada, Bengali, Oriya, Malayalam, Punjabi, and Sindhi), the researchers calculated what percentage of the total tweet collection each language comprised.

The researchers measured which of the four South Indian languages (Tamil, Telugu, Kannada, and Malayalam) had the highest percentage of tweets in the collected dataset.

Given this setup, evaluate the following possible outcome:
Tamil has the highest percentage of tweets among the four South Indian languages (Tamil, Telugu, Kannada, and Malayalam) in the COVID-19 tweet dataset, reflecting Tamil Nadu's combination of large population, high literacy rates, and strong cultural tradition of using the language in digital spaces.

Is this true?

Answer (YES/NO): YES